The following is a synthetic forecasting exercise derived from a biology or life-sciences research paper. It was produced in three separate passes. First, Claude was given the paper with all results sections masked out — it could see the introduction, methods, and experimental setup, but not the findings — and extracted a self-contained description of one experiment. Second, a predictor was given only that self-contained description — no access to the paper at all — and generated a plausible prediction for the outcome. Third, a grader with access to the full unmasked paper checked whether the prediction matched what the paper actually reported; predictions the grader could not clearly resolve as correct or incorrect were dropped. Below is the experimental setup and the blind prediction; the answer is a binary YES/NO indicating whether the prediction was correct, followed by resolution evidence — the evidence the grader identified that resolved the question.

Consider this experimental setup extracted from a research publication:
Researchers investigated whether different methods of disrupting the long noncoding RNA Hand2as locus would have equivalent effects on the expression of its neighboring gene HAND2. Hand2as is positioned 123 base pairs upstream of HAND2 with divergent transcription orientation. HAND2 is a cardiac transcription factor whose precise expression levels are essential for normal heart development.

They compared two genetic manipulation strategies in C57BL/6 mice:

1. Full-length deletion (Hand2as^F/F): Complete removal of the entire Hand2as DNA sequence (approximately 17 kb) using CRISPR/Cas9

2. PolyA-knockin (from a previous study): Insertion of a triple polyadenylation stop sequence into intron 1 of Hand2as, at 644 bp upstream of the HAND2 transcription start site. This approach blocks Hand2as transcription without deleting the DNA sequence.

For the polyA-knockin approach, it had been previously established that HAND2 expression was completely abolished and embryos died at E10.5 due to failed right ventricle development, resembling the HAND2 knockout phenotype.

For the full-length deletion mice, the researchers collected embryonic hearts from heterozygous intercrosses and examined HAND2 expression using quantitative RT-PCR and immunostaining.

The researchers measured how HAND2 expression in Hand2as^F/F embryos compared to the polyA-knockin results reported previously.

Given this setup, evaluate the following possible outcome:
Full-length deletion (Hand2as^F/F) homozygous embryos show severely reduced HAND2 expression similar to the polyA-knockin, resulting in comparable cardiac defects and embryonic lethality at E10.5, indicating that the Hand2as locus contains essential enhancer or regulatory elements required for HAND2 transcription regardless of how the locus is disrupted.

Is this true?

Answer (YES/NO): NO